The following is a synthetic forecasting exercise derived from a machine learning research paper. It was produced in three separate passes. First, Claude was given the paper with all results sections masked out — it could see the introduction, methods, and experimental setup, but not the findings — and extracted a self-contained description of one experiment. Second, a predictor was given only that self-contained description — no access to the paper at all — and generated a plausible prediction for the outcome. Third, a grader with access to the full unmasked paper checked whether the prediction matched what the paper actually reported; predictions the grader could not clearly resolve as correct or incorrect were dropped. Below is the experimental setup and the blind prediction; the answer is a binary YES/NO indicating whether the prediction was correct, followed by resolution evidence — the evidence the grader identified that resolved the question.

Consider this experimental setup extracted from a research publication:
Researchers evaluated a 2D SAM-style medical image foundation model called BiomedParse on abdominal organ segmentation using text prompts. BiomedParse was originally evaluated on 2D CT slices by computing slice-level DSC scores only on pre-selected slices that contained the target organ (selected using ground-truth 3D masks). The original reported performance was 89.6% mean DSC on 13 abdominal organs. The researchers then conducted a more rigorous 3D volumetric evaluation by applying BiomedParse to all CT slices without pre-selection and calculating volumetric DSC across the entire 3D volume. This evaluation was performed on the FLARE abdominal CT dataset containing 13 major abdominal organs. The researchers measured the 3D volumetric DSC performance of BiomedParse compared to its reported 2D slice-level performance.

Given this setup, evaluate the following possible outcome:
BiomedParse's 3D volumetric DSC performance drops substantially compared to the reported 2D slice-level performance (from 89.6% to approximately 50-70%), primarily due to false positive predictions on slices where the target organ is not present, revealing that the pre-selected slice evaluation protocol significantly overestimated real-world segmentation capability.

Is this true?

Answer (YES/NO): NO